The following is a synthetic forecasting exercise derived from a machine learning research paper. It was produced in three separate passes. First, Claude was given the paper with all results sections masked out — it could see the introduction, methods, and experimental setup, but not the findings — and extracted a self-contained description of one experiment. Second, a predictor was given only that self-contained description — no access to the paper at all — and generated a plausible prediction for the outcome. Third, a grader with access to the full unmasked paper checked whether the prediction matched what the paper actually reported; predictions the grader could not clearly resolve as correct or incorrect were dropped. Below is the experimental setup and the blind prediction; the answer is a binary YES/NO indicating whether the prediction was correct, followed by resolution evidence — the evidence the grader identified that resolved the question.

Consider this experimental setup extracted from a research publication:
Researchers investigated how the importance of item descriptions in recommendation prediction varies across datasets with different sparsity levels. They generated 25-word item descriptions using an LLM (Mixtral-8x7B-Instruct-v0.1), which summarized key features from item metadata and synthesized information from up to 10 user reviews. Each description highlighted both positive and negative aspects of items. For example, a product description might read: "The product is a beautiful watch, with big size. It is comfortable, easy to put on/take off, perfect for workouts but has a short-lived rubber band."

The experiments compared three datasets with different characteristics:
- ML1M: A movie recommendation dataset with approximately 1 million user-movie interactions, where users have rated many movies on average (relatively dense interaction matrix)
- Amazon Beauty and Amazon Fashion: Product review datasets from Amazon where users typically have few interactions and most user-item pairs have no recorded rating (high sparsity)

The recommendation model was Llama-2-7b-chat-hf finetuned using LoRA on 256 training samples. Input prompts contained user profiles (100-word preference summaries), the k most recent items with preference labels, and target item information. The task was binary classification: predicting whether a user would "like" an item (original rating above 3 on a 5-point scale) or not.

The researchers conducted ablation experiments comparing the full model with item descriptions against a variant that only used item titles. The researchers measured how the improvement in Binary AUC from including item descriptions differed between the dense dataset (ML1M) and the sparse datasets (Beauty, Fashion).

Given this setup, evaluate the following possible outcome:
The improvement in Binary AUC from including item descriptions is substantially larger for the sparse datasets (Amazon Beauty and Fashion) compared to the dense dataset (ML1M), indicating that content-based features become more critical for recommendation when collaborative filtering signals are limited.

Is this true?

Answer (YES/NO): NO